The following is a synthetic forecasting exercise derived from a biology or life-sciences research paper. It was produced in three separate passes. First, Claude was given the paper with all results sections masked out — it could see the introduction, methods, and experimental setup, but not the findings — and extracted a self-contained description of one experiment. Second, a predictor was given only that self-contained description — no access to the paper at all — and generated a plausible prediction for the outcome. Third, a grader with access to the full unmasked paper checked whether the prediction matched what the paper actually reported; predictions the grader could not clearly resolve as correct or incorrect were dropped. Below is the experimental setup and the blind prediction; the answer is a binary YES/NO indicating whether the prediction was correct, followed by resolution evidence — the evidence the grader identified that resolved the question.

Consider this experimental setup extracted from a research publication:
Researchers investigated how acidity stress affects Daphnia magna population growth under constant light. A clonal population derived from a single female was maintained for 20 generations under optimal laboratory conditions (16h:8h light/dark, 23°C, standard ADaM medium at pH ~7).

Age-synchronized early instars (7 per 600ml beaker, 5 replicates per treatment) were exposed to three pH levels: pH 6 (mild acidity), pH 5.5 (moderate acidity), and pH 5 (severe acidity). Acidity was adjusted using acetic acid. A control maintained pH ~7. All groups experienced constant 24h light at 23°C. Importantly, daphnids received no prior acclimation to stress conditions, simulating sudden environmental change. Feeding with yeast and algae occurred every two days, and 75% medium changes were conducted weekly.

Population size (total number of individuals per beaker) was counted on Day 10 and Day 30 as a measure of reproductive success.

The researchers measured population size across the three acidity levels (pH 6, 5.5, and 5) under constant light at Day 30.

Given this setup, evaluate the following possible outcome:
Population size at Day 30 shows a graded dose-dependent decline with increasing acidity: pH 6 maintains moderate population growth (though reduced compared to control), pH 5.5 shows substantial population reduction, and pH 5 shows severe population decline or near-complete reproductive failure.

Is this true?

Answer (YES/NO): NO